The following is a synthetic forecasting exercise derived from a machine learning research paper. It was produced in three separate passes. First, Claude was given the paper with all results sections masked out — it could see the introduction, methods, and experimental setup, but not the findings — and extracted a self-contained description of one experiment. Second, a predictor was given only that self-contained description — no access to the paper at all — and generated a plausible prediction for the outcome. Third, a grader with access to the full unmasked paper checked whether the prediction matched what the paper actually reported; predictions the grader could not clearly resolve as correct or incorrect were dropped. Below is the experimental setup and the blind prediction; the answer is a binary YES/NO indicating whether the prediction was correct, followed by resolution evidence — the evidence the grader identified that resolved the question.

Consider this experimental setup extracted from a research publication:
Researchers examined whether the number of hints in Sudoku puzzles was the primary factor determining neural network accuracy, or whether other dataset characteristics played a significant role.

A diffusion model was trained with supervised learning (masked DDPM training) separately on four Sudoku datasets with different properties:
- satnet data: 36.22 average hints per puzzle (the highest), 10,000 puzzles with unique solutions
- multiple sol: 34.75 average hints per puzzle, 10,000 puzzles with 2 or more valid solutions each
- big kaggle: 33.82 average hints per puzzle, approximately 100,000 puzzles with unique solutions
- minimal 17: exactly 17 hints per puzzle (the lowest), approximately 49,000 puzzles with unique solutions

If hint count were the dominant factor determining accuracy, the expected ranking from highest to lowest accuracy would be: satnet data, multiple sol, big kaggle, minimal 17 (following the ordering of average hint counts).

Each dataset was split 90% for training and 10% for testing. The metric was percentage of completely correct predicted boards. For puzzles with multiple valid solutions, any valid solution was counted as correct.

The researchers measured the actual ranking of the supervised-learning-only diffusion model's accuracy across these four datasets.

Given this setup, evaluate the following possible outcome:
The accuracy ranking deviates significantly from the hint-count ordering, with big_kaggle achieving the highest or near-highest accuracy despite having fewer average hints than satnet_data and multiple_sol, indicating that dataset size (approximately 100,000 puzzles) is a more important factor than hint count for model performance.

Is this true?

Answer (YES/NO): NO